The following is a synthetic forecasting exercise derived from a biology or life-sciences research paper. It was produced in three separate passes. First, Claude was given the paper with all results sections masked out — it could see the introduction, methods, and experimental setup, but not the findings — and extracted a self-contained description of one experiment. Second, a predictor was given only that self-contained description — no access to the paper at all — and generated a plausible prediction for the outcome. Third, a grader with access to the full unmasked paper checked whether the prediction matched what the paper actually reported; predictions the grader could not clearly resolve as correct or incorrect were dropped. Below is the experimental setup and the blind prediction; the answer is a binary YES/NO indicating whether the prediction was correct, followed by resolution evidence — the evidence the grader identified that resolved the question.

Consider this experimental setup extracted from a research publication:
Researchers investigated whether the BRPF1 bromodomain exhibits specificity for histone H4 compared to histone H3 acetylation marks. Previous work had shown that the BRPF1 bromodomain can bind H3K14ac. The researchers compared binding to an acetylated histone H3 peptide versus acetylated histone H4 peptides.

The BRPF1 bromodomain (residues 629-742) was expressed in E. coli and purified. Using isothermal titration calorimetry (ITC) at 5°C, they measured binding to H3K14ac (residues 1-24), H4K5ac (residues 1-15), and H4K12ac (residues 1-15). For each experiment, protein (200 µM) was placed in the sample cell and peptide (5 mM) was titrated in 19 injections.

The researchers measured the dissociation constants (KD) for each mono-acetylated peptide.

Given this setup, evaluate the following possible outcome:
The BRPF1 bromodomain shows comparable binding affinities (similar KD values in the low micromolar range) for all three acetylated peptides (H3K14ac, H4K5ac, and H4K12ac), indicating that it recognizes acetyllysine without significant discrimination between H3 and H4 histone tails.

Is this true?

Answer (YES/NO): NO